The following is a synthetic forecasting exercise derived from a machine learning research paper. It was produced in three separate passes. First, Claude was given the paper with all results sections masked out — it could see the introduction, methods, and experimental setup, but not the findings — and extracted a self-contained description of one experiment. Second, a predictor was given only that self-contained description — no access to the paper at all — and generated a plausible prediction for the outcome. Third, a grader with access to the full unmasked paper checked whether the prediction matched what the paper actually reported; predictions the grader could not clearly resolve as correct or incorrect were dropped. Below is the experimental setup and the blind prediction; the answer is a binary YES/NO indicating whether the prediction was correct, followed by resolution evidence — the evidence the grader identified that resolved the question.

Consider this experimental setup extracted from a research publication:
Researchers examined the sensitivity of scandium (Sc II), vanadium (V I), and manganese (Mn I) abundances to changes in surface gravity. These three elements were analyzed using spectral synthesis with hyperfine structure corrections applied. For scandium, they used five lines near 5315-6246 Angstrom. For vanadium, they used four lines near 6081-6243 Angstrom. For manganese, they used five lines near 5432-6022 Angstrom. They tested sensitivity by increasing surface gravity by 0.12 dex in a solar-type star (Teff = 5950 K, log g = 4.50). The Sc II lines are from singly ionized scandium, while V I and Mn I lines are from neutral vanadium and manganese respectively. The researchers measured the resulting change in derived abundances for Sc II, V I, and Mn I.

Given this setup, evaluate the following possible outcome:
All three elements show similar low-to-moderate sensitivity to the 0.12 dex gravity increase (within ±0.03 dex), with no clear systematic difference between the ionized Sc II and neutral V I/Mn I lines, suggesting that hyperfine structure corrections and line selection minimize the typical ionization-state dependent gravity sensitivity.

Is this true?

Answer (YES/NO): NO